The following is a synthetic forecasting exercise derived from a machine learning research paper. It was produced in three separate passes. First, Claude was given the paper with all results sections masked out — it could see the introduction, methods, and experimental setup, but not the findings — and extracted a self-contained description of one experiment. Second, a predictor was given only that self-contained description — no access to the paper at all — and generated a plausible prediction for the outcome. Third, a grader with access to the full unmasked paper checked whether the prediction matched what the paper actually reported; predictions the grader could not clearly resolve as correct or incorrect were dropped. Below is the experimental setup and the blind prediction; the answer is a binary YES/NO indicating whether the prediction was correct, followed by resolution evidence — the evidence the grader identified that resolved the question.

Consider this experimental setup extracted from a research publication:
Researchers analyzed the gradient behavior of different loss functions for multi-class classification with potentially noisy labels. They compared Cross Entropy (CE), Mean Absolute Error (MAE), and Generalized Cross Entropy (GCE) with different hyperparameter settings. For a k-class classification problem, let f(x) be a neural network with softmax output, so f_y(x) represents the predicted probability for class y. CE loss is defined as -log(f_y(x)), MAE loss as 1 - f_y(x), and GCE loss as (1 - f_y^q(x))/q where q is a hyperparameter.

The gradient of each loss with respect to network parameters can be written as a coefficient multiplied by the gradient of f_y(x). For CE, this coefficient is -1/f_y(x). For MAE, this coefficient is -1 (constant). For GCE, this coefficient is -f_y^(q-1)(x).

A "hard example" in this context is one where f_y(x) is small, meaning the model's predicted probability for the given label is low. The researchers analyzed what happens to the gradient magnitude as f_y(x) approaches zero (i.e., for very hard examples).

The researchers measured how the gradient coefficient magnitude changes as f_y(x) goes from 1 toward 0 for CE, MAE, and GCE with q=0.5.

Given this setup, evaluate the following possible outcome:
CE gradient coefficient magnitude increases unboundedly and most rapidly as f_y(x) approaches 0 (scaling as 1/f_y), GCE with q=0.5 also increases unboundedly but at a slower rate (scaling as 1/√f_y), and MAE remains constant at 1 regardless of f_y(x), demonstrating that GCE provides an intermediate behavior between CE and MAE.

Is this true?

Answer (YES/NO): YES